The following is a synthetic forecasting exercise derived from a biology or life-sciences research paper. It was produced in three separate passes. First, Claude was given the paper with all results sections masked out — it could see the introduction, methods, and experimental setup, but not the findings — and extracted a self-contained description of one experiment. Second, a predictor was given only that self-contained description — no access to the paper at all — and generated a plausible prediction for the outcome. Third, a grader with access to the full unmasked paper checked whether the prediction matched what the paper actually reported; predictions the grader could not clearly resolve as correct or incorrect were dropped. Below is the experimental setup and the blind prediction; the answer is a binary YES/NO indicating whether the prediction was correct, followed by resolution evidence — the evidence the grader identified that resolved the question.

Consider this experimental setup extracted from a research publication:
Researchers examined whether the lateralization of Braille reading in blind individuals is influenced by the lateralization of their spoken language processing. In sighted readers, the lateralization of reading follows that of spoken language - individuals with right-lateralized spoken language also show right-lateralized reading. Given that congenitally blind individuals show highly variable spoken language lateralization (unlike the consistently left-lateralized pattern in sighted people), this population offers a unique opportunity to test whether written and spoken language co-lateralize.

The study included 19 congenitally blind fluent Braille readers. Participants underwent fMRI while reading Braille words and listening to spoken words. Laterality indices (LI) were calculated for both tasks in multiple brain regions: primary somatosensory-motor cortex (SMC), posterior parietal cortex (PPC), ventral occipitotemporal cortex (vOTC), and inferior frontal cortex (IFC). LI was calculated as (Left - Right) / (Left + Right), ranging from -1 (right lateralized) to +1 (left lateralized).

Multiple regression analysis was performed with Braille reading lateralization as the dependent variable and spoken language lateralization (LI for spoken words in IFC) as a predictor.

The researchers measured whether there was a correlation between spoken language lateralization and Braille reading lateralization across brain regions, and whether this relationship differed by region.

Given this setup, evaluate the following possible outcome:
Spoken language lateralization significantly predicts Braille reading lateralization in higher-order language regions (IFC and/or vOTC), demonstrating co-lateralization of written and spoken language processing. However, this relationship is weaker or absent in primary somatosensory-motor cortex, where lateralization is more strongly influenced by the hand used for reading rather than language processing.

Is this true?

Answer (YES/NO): YES